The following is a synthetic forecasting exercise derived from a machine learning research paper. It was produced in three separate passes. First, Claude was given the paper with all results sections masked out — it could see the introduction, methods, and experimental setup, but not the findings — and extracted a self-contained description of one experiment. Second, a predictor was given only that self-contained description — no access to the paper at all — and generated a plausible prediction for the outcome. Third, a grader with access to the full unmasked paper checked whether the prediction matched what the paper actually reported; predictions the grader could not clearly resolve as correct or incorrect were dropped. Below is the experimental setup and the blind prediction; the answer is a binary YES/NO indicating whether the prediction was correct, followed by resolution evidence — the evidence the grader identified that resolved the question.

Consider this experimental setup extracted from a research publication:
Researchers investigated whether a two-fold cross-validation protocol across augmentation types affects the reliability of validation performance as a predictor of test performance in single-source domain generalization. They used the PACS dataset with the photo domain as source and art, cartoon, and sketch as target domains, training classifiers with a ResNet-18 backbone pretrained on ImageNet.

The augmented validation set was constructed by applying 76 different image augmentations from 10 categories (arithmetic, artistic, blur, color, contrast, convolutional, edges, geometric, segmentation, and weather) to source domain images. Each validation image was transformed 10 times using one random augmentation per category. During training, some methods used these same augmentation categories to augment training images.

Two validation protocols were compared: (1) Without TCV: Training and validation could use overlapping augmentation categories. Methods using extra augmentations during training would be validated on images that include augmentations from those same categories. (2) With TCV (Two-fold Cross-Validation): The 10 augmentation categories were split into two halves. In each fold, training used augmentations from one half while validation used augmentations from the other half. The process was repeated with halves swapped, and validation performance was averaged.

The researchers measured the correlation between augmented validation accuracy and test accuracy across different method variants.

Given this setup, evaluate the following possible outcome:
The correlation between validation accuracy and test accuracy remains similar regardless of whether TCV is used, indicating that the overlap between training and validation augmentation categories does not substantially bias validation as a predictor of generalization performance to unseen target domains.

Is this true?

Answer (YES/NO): NO